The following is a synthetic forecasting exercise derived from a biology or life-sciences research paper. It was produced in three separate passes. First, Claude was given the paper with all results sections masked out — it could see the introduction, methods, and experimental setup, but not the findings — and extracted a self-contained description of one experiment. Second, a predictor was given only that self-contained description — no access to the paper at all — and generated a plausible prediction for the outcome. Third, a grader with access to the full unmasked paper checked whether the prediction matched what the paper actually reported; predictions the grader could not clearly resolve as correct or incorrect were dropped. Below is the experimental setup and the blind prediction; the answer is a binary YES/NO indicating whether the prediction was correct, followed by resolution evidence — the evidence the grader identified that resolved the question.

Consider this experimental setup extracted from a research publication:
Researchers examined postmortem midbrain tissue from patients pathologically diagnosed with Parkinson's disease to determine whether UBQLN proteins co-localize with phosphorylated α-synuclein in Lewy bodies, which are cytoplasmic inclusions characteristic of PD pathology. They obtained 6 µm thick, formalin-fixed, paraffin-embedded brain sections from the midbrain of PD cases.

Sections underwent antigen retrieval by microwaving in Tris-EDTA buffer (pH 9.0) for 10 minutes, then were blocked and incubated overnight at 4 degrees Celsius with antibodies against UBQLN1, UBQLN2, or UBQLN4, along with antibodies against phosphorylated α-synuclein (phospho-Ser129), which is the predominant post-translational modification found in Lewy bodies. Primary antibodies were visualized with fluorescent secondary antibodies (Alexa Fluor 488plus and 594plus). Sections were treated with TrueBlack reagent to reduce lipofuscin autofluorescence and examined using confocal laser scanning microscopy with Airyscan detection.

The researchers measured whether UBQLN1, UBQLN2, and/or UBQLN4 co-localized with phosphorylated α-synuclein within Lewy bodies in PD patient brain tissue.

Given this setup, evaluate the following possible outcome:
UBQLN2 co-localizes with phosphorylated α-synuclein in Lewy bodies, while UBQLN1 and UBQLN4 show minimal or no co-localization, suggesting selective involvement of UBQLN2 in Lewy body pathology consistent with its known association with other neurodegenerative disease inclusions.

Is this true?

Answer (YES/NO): YES